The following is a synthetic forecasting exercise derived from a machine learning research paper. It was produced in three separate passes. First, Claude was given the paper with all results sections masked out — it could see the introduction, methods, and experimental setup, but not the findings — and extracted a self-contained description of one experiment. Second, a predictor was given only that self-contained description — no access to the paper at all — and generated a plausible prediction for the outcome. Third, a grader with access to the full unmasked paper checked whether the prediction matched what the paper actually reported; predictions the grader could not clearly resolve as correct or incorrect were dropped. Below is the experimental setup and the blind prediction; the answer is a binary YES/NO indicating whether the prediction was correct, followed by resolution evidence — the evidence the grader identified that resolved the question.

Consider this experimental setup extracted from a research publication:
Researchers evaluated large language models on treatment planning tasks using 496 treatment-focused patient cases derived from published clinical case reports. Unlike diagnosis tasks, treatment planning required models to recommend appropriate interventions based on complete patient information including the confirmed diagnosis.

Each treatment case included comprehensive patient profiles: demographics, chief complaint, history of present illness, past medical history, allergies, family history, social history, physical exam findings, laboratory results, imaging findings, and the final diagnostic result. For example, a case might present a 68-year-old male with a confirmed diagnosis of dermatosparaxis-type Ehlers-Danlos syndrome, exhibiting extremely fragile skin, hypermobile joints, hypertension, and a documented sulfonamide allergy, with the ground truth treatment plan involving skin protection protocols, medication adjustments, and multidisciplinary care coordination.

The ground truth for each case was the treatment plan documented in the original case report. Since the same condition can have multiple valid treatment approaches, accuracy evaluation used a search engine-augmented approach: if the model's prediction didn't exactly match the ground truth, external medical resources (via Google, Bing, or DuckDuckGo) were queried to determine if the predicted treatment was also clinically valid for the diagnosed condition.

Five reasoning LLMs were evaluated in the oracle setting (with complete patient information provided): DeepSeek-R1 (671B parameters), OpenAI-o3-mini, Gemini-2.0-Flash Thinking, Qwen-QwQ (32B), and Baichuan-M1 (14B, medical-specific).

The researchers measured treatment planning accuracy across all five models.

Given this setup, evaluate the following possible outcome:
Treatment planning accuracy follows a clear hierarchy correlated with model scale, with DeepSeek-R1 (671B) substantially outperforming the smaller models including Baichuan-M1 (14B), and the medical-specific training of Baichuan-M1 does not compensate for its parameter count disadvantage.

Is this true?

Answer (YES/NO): NO